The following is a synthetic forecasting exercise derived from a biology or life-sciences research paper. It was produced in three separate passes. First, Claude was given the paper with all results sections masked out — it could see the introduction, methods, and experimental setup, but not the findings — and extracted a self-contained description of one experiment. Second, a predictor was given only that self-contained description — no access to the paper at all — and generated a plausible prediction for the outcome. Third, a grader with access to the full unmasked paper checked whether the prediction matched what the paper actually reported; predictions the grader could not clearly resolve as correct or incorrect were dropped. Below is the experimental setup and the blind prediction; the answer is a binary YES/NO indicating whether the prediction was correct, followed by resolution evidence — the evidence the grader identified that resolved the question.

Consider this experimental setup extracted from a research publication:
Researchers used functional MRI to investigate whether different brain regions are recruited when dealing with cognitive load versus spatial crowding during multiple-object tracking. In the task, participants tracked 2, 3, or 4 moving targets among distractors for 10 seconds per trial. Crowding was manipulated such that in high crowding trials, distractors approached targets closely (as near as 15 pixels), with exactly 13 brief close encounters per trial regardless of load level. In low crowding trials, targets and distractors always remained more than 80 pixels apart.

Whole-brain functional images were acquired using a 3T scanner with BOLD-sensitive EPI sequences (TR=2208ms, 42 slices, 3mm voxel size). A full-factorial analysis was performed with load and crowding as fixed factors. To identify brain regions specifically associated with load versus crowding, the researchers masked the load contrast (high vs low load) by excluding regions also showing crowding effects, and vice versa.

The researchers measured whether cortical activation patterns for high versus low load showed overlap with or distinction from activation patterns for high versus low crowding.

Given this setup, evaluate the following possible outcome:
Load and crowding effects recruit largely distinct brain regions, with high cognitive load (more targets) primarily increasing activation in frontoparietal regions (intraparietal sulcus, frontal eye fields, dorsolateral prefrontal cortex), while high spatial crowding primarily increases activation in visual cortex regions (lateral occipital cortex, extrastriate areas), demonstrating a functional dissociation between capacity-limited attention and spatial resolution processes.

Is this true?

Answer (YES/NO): NO